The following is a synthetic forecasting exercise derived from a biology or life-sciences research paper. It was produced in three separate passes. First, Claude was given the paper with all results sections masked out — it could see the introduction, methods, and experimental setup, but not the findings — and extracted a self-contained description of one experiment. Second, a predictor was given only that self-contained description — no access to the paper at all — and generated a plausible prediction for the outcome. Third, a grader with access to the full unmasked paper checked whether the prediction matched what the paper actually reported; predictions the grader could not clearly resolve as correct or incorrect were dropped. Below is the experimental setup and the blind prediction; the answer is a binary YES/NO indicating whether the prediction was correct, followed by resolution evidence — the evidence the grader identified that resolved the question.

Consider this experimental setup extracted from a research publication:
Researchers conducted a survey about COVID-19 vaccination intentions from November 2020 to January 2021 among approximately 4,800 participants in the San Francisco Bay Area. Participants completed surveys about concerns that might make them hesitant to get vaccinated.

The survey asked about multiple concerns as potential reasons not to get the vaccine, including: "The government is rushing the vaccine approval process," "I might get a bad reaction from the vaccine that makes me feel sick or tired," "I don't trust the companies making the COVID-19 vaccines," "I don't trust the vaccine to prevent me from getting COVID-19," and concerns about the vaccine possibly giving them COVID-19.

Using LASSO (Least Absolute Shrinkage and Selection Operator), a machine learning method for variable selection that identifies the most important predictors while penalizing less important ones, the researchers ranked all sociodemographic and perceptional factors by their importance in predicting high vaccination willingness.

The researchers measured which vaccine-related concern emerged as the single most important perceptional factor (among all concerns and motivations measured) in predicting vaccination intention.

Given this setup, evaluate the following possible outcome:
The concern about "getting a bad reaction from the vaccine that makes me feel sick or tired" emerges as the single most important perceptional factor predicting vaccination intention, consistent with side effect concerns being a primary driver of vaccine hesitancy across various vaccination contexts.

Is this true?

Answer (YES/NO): NO